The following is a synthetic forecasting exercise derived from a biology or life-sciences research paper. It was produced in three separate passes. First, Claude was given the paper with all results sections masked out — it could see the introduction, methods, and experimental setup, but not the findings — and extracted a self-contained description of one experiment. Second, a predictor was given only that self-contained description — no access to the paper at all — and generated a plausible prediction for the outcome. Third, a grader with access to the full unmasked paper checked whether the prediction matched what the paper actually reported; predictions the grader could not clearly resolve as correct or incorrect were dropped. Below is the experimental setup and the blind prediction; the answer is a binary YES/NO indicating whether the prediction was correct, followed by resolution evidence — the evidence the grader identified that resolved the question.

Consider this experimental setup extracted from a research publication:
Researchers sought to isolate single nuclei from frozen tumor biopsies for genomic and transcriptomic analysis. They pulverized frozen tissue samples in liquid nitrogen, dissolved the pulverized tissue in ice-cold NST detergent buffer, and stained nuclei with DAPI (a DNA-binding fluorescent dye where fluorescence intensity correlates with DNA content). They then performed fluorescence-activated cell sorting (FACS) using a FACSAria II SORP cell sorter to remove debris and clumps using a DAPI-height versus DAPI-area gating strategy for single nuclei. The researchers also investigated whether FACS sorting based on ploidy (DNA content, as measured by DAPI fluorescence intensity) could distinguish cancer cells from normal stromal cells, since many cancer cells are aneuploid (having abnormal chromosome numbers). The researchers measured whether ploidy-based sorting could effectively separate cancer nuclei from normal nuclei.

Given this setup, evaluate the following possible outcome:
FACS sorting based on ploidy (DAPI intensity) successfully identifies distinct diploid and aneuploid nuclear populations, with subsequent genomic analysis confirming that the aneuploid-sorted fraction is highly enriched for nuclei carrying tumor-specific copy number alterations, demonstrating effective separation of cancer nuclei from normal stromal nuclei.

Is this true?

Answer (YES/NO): NO